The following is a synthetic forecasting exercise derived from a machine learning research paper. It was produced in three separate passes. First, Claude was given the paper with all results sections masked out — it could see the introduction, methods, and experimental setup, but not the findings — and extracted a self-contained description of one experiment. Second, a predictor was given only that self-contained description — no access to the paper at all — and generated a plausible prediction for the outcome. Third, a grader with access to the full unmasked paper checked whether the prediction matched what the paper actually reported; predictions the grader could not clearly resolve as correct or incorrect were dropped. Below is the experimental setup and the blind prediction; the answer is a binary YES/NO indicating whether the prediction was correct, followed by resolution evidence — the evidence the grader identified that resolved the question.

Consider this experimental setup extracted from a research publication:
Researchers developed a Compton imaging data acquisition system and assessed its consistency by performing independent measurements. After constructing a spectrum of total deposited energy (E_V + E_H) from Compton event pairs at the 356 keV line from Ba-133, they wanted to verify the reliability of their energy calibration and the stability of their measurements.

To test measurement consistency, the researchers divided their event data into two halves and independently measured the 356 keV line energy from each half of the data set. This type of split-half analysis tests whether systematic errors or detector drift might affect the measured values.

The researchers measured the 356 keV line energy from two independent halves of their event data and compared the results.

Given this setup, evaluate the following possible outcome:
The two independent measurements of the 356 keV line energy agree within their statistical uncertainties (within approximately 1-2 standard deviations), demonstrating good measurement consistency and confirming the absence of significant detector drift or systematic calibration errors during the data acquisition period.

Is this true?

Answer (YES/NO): YES